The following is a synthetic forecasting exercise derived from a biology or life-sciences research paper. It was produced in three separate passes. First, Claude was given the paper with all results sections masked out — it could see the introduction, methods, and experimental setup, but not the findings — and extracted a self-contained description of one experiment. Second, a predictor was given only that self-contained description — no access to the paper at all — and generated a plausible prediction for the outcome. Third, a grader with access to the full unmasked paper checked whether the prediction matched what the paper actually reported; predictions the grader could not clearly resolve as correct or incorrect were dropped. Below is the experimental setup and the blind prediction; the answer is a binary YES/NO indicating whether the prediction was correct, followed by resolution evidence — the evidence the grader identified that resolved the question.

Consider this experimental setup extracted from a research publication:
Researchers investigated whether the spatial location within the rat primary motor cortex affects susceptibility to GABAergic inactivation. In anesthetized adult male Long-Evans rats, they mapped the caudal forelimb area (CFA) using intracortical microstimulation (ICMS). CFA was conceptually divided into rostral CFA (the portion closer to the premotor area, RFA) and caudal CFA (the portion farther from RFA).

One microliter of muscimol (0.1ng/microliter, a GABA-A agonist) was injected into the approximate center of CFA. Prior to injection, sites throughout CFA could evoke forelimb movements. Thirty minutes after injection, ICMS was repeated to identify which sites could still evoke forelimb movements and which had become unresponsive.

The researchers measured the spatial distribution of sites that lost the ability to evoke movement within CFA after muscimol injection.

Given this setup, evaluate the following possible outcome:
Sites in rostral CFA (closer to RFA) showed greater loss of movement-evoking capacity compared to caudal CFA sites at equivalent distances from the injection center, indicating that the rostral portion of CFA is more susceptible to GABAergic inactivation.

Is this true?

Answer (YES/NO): NO